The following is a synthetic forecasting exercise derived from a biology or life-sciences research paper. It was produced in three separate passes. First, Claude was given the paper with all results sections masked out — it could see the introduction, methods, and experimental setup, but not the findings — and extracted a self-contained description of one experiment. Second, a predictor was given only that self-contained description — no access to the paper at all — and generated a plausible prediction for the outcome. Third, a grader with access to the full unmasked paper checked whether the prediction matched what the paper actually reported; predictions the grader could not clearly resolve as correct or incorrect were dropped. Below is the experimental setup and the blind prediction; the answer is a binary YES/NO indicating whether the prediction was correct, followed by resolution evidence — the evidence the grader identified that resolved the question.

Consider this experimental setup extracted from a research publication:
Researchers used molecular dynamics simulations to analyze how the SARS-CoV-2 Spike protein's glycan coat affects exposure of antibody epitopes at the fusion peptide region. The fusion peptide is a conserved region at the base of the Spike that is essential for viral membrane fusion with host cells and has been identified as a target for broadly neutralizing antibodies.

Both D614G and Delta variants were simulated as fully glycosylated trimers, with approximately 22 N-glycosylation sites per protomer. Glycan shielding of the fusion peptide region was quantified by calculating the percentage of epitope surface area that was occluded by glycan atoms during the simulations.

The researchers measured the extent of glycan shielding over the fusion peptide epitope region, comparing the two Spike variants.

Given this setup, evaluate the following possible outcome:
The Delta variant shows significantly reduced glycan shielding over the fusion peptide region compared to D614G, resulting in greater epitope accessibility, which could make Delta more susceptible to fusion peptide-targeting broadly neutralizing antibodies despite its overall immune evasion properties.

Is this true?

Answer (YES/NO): NO